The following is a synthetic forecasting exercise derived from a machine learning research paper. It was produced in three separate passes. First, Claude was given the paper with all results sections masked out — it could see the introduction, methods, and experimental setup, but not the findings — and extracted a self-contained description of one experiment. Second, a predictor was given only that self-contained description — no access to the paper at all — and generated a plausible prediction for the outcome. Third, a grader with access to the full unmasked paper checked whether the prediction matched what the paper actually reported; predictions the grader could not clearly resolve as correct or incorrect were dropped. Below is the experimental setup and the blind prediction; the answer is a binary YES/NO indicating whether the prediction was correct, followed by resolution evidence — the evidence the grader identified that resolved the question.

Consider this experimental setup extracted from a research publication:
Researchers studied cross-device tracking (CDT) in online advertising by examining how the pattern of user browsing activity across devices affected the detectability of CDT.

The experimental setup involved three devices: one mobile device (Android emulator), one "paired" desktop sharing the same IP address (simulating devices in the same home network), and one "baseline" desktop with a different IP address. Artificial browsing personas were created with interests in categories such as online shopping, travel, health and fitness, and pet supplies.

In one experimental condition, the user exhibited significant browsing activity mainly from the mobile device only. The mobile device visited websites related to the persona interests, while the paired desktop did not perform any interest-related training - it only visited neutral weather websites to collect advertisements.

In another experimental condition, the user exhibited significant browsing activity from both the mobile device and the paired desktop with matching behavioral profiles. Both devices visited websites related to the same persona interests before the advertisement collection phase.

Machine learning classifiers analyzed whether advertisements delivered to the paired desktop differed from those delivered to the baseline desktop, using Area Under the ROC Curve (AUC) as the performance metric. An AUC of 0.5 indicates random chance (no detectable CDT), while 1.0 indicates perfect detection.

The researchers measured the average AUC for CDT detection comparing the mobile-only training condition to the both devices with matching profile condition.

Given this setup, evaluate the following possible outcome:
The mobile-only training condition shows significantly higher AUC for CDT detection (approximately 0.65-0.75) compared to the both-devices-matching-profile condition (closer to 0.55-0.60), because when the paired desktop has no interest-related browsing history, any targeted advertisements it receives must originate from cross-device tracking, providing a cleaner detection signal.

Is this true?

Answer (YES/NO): NO